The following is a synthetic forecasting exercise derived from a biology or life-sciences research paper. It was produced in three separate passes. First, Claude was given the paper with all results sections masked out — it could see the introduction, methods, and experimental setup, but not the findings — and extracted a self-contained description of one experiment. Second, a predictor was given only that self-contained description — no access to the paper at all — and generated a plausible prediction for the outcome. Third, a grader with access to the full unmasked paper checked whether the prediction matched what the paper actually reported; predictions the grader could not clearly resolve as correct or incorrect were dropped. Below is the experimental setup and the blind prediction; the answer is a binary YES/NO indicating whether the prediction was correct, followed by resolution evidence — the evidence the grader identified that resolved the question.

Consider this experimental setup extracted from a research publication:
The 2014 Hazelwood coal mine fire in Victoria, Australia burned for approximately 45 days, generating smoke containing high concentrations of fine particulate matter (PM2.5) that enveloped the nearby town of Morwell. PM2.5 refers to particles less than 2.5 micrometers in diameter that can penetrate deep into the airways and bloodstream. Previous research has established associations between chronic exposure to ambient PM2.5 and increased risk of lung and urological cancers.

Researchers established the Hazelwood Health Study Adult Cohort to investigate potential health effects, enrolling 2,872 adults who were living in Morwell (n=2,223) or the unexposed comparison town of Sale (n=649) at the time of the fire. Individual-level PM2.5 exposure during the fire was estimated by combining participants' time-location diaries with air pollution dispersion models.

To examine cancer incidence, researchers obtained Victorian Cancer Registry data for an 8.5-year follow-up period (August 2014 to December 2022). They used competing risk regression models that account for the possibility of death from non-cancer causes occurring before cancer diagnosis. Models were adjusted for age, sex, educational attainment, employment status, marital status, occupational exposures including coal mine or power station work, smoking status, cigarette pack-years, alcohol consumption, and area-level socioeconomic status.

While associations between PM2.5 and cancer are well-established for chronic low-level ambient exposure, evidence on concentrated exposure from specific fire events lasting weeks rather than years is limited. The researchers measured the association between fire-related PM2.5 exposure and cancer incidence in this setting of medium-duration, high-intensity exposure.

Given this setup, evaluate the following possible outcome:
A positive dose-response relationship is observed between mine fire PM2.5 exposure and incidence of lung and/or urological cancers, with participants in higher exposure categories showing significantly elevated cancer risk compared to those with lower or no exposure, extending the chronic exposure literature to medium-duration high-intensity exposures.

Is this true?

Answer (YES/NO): NO